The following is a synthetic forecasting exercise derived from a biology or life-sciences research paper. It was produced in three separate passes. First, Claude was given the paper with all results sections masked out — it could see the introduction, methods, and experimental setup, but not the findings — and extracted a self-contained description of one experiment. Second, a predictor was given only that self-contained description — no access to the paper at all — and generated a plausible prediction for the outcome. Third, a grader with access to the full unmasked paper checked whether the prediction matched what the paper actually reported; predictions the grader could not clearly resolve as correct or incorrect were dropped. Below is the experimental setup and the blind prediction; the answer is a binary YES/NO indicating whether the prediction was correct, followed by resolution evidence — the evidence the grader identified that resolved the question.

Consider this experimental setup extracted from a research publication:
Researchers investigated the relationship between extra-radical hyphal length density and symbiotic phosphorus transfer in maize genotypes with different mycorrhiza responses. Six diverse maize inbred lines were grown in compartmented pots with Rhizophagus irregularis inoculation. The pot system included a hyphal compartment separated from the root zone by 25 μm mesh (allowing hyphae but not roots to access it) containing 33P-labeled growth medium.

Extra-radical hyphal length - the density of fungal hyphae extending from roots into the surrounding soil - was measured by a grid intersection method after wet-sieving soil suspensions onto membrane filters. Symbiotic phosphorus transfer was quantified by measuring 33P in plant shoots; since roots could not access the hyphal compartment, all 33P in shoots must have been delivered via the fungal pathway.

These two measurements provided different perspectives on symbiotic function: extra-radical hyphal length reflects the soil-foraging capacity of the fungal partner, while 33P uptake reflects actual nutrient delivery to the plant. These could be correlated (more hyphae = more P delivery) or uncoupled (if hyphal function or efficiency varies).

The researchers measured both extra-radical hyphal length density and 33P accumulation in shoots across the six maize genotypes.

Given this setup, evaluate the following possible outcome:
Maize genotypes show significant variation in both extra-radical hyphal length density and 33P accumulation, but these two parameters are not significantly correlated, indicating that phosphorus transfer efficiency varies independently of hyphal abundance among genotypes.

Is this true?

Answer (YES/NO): NO